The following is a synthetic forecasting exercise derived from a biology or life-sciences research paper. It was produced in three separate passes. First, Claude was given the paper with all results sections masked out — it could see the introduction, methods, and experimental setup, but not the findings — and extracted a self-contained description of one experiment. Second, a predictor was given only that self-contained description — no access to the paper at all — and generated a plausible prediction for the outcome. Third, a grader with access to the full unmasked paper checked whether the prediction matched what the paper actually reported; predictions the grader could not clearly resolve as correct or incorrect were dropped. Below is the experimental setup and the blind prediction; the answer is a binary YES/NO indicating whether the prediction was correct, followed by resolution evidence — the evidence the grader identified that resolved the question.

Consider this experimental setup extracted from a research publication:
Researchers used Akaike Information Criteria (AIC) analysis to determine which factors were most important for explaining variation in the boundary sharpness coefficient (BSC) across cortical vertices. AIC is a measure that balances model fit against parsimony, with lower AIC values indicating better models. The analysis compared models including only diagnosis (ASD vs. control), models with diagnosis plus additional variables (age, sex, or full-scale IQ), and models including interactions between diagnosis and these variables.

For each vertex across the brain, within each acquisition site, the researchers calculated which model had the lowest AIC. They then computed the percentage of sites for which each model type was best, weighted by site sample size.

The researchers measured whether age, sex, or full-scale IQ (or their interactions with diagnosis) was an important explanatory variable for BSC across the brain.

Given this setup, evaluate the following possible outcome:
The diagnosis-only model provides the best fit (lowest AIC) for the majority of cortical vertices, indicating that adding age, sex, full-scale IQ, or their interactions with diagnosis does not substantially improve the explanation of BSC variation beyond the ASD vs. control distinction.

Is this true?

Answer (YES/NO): NO